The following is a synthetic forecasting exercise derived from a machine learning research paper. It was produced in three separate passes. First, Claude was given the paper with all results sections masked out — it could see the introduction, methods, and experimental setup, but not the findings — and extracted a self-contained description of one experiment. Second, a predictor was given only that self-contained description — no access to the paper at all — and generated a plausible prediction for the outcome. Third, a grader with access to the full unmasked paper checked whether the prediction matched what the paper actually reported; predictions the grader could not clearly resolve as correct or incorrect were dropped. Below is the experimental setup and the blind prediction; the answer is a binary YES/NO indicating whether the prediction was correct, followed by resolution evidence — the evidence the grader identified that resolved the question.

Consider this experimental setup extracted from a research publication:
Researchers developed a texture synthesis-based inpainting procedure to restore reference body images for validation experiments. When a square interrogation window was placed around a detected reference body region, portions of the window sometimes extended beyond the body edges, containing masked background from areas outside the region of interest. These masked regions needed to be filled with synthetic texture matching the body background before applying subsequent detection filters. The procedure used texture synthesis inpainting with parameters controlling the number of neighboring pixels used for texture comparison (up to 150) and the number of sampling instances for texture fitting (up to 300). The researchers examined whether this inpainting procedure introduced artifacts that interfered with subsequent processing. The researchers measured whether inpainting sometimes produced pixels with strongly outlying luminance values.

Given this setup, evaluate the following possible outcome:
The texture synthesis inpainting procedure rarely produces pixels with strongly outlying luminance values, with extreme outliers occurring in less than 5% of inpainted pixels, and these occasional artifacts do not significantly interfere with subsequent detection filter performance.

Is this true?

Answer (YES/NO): NO